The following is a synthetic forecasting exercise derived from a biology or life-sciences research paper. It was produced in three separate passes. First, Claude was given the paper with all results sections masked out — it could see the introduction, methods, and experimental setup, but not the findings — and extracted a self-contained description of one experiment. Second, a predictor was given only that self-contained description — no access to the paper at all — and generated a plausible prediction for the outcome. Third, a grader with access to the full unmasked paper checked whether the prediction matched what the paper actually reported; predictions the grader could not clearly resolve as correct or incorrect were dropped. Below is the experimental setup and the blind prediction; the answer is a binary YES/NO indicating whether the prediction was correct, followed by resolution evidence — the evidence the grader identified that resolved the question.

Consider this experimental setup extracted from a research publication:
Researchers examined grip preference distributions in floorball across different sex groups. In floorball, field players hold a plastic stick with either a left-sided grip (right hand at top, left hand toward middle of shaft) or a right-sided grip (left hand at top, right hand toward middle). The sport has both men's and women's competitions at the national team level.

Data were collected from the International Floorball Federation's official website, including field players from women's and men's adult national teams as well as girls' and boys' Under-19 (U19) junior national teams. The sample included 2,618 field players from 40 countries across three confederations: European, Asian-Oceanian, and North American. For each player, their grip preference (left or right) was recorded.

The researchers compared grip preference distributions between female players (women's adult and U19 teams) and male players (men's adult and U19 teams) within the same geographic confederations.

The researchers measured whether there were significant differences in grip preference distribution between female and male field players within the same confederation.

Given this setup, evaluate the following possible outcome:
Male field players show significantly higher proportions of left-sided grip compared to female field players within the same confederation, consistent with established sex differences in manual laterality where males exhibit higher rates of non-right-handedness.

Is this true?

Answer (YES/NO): NO